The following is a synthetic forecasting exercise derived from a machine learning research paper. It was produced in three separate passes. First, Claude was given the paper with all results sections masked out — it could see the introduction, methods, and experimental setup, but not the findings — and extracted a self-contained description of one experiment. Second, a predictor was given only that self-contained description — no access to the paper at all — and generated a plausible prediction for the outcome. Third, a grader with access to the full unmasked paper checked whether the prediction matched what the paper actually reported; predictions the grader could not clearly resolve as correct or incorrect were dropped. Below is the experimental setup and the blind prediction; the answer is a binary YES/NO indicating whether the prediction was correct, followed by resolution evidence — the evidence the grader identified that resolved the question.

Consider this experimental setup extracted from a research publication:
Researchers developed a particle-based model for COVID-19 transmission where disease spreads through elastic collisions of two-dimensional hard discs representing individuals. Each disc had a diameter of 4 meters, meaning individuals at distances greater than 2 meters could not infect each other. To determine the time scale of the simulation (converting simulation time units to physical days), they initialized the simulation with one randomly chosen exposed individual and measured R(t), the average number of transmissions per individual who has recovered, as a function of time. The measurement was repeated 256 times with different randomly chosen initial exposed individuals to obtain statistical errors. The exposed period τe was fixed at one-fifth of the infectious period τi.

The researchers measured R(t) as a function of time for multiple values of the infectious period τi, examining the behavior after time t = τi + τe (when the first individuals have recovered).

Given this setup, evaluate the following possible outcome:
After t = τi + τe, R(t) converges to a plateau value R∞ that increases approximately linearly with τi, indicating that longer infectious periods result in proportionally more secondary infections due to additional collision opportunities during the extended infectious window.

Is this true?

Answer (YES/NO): YES